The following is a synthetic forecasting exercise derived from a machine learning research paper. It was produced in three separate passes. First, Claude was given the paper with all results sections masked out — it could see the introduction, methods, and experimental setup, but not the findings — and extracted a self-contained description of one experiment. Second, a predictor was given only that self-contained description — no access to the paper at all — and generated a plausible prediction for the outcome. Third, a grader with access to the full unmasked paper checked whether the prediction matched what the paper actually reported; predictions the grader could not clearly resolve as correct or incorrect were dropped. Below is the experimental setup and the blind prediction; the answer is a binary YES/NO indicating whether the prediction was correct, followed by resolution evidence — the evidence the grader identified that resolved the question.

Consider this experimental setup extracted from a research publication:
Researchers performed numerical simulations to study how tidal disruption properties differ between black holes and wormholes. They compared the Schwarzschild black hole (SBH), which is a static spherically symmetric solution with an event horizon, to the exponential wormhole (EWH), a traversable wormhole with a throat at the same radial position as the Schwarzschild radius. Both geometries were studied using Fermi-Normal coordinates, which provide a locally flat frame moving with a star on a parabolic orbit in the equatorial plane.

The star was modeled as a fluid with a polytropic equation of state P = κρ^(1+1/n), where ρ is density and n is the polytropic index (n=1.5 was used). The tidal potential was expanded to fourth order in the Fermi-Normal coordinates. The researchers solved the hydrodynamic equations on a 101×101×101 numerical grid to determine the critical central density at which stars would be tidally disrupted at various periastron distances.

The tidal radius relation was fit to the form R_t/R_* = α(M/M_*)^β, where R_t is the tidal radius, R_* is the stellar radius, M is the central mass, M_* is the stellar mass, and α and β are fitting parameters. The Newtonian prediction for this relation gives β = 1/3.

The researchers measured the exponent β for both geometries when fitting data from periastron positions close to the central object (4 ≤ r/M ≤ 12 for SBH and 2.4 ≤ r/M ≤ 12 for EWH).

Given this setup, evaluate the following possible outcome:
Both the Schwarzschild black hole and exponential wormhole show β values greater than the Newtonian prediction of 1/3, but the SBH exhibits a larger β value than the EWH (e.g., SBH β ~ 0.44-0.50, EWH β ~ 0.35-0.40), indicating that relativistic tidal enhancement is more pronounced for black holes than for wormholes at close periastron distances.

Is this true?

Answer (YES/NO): NO